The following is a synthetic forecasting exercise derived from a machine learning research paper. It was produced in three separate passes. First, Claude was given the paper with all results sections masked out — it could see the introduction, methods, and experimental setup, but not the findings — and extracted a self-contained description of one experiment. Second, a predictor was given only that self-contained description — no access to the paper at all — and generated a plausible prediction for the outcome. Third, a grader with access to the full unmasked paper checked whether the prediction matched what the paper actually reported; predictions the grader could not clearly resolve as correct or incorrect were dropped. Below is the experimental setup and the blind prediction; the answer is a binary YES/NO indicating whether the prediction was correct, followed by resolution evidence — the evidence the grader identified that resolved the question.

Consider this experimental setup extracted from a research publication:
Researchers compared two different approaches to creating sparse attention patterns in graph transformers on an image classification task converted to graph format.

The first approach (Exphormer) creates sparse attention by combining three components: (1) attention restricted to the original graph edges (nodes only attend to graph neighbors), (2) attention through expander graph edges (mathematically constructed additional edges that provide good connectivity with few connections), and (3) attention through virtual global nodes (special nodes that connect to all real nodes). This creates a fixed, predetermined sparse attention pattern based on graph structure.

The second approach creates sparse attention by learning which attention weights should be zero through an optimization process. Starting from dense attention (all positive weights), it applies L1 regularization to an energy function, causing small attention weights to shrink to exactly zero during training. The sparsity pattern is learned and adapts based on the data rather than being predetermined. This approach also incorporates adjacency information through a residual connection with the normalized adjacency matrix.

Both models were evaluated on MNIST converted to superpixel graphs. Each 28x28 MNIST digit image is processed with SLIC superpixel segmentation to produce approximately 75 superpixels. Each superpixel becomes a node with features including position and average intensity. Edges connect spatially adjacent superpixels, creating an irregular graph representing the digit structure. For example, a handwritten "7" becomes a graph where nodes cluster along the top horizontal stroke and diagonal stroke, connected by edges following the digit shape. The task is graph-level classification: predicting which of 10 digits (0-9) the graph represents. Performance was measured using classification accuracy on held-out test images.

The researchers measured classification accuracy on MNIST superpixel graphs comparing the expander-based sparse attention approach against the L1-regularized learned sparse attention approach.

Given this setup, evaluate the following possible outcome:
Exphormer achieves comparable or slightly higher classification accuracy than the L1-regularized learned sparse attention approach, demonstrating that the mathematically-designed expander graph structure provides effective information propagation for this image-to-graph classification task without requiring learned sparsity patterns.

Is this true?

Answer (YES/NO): YES